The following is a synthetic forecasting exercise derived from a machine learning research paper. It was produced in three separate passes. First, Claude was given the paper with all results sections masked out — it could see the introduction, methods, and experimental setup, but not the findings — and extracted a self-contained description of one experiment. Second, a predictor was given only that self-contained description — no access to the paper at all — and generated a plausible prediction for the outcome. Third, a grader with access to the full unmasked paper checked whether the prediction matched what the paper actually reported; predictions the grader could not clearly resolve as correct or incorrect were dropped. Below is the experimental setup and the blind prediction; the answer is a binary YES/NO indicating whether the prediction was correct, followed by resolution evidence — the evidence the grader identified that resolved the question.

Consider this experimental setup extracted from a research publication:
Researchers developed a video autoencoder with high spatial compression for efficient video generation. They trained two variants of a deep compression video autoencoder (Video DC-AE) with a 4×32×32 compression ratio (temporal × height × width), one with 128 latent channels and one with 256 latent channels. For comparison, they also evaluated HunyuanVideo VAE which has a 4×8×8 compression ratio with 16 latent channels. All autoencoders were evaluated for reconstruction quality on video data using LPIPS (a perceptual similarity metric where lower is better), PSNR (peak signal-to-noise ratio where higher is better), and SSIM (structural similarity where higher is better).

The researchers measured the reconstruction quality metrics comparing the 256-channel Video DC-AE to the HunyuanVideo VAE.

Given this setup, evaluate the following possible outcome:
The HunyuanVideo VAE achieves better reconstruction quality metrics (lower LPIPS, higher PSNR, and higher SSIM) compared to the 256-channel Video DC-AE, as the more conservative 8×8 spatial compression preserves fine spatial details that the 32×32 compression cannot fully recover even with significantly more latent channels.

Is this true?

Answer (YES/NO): NO